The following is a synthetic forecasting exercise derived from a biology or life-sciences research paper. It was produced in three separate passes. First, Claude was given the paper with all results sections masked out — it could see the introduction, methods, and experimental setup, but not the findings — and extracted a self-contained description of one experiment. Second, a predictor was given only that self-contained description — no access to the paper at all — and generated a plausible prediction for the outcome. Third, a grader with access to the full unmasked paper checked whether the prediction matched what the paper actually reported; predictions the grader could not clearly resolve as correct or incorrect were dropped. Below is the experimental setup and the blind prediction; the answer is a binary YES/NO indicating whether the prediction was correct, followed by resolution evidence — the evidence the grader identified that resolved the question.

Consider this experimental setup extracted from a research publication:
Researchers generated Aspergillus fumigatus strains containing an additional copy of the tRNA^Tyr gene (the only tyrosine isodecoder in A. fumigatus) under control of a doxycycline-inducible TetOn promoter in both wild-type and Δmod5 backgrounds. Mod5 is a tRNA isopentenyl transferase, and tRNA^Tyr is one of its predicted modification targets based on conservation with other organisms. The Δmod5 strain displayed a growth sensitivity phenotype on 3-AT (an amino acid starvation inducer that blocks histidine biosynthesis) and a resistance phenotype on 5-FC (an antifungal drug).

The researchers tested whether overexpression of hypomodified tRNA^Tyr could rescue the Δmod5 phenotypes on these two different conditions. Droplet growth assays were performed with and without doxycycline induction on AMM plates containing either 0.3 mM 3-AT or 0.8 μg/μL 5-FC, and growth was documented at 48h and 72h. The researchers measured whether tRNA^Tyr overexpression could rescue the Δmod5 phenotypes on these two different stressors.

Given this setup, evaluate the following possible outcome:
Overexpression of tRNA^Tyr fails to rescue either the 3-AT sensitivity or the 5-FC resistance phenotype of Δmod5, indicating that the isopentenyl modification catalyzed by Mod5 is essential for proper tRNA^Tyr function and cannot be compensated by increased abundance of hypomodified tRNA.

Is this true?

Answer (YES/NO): NO